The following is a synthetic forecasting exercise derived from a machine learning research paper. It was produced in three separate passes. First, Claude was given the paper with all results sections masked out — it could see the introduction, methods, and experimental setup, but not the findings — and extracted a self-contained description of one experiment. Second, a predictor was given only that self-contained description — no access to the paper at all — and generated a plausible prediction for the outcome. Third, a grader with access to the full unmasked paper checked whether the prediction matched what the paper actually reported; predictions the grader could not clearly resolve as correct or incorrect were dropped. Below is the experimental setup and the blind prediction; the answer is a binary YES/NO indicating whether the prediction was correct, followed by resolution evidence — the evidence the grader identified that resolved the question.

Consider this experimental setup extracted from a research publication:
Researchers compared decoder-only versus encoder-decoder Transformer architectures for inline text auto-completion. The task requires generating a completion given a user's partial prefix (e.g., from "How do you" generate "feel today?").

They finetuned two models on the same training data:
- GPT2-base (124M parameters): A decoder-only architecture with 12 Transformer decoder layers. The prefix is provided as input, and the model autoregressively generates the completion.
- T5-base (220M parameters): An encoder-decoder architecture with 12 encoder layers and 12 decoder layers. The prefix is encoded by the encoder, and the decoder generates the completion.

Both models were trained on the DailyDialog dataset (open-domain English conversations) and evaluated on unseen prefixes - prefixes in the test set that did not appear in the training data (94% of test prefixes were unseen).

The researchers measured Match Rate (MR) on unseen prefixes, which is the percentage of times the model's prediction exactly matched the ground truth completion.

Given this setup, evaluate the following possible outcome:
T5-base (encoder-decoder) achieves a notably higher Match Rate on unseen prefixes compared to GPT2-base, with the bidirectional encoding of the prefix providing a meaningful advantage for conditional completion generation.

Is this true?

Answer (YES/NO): NO